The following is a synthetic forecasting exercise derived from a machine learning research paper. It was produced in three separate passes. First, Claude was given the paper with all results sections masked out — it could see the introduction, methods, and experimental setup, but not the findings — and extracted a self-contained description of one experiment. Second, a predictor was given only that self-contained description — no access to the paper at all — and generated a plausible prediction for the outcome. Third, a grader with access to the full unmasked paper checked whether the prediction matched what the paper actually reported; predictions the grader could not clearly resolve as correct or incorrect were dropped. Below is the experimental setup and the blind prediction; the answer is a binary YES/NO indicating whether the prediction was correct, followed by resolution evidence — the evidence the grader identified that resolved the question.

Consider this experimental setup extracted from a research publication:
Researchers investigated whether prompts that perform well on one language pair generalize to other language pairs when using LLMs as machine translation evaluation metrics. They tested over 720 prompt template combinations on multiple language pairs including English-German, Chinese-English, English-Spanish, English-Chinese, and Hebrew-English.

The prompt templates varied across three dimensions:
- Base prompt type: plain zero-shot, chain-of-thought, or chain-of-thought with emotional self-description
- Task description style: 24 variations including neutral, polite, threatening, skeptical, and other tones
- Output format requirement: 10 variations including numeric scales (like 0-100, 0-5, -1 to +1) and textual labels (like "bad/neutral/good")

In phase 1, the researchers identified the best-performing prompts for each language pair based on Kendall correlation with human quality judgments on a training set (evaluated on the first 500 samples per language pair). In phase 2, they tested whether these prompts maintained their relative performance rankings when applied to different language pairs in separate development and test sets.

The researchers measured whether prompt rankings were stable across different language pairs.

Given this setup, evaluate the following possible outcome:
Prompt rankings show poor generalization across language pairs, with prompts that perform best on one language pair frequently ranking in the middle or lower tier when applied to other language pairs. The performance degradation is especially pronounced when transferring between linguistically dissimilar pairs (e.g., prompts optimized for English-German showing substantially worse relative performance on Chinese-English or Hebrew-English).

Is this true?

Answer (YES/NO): NO